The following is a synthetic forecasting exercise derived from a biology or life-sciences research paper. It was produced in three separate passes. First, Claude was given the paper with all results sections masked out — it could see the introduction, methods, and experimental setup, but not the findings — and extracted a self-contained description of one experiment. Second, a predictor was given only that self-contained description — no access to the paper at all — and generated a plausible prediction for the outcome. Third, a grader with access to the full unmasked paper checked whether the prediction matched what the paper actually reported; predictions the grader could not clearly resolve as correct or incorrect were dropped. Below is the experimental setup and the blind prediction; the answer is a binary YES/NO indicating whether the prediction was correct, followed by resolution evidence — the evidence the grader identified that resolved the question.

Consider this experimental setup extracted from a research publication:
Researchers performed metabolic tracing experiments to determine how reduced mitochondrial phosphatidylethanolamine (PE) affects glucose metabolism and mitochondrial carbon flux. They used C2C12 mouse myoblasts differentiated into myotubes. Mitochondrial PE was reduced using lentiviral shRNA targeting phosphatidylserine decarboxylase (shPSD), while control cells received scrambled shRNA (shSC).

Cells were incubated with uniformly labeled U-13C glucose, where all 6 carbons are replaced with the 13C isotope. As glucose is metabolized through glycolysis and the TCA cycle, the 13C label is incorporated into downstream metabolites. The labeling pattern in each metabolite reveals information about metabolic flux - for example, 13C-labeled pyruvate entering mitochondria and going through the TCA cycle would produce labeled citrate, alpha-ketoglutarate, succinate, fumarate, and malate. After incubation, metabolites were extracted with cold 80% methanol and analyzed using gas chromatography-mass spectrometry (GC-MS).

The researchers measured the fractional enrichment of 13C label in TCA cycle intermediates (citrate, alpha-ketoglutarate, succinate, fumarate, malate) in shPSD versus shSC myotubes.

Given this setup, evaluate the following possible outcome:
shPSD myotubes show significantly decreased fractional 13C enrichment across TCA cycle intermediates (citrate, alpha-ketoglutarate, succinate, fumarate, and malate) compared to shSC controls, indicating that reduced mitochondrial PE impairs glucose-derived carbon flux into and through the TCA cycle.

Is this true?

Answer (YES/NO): NO